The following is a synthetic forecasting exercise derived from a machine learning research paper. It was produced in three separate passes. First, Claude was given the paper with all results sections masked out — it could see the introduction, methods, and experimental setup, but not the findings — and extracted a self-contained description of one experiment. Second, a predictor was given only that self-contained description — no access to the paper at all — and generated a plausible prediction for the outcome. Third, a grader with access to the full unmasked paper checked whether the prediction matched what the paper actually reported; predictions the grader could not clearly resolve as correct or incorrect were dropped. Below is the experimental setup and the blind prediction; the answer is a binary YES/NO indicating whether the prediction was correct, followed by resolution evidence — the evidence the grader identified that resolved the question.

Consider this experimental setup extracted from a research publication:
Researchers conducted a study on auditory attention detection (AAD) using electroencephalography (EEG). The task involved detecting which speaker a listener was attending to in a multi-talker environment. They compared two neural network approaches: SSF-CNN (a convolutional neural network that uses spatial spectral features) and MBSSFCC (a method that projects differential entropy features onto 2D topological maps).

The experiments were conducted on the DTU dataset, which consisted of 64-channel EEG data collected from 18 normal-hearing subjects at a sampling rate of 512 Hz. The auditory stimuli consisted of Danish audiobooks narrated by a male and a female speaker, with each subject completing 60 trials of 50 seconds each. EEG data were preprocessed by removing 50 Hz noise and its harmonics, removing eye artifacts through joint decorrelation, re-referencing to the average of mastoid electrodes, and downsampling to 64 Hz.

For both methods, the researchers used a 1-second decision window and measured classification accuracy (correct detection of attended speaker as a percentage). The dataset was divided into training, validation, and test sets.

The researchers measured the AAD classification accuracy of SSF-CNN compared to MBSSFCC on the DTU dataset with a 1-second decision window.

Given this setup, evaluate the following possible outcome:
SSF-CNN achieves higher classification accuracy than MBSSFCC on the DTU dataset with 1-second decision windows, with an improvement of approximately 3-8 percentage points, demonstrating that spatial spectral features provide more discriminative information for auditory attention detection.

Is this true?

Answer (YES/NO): NO